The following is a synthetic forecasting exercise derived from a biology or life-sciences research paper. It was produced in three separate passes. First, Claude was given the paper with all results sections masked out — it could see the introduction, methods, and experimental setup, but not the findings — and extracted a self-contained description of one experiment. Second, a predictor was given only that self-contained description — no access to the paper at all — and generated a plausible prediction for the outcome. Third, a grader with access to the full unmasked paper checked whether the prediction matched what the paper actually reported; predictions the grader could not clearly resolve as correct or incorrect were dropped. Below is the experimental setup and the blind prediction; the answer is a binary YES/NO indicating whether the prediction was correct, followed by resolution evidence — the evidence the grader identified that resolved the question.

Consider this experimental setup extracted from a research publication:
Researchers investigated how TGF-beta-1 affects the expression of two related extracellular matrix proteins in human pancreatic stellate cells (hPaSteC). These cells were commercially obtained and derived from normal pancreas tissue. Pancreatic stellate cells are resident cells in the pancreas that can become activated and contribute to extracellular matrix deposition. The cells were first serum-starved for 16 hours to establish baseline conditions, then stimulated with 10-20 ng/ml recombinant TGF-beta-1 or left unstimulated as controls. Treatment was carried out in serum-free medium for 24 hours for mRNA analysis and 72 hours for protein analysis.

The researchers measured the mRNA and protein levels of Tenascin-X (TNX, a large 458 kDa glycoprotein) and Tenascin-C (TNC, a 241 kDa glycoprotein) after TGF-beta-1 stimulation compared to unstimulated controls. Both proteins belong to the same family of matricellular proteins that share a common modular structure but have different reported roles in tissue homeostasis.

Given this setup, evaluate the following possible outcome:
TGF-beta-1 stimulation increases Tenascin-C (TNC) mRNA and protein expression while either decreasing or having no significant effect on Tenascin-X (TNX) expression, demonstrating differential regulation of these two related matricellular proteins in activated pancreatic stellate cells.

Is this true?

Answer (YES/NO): YES